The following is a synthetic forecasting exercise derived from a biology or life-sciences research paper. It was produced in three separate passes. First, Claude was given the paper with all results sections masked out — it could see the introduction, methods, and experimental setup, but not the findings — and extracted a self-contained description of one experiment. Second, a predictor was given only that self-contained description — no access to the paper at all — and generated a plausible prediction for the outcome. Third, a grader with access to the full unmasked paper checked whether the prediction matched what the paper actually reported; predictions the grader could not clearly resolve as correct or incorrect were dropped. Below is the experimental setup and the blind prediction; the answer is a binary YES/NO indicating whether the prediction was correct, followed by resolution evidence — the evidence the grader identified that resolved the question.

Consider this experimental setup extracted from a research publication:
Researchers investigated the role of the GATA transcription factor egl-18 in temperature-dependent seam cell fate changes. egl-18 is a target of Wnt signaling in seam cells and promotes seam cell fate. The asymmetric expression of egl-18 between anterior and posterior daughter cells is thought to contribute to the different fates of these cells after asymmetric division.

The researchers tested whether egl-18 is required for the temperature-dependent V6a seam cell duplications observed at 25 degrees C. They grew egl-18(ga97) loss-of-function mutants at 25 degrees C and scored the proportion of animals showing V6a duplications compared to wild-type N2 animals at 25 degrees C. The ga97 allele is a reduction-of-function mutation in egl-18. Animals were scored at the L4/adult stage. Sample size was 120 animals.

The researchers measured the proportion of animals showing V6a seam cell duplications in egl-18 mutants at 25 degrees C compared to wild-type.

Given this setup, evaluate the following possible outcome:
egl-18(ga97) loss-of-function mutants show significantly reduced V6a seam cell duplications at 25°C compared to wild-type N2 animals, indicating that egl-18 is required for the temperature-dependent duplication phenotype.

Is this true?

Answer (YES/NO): YES